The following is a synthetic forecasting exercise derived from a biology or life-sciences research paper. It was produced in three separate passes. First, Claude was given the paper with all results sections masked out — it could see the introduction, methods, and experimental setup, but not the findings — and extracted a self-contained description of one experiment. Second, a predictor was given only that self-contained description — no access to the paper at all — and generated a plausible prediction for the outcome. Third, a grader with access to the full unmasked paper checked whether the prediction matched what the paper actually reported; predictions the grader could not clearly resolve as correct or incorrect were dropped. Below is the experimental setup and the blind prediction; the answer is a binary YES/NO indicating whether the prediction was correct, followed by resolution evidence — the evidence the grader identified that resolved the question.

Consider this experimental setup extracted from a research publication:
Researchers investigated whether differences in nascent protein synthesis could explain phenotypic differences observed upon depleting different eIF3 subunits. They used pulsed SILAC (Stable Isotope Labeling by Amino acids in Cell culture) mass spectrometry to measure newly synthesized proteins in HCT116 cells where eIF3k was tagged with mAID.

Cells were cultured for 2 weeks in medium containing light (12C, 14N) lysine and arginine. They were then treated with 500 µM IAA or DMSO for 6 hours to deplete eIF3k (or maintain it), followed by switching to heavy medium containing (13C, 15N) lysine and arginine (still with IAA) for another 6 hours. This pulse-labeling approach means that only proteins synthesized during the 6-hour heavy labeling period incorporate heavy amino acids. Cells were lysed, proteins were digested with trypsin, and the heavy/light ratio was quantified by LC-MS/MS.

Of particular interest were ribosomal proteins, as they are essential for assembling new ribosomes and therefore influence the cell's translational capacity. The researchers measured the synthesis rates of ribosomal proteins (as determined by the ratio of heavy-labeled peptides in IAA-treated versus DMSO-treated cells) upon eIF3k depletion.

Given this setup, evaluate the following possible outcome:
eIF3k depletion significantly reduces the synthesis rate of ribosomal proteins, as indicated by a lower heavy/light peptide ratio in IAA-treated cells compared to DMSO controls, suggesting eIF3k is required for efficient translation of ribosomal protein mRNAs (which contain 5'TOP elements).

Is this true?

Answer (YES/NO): NO